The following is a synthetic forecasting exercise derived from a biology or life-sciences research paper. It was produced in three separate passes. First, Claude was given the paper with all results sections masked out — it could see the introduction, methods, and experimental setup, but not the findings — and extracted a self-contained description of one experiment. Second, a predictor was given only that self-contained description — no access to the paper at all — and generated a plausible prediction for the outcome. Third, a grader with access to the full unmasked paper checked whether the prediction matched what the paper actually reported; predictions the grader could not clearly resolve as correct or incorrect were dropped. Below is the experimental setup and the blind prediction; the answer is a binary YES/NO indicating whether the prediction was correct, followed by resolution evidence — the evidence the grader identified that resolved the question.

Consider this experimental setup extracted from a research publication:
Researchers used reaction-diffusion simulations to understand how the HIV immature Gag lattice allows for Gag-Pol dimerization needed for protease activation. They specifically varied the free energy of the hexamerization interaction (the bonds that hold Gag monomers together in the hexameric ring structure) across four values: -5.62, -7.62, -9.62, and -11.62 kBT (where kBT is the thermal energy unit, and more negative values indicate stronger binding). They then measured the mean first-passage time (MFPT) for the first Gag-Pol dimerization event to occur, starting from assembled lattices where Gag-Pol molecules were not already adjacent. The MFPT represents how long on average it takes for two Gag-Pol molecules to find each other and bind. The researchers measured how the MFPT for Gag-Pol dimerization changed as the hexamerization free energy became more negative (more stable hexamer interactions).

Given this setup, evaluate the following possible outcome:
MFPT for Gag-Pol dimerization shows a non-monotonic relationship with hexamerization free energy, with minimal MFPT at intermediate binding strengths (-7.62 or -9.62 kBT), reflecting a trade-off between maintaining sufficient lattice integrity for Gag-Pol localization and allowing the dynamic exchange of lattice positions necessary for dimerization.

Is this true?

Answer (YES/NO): NO